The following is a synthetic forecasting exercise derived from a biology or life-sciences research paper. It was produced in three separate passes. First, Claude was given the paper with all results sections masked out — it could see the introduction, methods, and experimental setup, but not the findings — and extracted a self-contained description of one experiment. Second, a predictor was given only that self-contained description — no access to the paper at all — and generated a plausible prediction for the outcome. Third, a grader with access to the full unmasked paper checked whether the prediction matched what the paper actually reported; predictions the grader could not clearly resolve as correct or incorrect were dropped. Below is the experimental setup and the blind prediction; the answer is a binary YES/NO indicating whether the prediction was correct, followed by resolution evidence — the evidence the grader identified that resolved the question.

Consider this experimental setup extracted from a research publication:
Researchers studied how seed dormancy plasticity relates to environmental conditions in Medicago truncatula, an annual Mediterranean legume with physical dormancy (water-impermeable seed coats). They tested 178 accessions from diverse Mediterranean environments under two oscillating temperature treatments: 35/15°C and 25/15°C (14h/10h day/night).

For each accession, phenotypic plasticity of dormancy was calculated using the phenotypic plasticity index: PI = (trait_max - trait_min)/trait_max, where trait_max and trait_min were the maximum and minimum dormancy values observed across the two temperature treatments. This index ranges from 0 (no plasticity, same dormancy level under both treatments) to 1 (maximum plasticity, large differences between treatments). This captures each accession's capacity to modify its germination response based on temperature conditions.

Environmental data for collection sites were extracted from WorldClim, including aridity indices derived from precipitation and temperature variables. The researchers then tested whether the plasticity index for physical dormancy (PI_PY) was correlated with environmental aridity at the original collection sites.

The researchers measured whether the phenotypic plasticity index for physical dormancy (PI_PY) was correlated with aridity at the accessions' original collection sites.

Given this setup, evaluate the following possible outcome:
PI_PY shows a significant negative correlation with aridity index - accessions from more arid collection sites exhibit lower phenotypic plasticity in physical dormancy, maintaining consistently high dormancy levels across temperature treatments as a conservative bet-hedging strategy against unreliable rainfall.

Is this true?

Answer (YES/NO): NO